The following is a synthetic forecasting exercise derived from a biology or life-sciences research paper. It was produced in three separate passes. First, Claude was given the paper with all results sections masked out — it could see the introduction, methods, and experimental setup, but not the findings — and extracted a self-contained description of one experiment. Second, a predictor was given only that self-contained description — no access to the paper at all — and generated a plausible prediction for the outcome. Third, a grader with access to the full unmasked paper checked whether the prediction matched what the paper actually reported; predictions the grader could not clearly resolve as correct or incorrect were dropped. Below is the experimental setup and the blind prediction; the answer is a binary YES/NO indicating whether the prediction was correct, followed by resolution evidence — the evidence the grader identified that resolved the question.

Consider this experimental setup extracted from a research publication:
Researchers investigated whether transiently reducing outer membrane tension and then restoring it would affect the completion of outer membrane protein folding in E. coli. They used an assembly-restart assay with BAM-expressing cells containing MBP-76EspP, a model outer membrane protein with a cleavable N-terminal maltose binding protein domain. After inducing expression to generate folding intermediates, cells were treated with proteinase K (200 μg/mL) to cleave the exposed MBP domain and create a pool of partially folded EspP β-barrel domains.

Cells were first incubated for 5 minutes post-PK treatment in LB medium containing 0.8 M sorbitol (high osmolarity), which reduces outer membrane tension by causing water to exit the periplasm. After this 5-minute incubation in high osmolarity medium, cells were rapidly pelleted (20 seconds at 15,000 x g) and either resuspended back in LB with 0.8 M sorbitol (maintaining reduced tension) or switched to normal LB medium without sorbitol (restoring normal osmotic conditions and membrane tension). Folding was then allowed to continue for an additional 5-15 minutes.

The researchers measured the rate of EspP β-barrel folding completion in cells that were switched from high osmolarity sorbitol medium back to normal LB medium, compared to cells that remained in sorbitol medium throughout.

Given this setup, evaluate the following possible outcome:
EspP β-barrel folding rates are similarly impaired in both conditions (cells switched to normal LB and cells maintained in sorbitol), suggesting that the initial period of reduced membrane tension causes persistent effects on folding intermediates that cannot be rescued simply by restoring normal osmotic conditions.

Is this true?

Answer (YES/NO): NO